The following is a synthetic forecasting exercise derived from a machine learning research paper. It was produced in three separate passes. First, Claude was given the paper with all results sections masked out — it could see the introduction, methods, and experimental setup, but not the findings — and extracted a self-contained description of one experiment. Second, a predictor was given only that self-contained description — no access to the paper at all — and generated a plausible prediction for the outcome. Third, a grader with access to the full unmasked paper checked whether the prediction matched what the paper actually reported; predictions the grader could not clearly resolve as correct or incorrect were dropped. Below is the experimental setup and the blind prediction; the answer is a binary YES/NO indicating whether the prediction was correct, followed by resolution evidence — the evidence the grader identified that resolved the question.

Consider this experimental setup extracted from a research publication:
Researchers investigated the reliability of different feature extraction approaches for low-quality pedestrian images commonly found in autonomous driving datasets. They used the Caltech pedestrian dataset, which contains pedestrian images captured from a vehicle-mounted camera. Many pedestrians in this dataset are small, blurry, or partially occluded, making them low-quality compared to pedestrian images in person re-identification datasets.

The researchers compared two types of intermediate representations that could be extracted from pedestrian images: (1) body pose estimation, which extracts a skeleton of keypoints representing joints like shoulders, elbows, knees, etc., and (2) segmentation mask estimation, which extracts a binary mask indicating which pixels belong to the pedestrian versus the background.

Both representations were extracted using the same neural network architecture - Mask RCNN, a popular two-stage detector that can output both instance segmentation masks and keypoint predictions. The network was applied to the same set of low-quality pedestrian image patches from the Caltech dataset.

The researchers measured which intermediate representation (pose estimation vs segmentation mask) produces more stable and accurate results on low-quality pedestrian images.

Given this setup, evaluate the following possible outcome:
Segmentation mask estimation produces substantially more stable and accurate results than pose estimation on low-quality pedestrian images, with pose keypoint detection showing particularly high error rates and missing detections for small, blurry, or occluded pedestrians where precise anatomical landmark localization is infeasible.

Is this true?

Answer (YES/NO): YES